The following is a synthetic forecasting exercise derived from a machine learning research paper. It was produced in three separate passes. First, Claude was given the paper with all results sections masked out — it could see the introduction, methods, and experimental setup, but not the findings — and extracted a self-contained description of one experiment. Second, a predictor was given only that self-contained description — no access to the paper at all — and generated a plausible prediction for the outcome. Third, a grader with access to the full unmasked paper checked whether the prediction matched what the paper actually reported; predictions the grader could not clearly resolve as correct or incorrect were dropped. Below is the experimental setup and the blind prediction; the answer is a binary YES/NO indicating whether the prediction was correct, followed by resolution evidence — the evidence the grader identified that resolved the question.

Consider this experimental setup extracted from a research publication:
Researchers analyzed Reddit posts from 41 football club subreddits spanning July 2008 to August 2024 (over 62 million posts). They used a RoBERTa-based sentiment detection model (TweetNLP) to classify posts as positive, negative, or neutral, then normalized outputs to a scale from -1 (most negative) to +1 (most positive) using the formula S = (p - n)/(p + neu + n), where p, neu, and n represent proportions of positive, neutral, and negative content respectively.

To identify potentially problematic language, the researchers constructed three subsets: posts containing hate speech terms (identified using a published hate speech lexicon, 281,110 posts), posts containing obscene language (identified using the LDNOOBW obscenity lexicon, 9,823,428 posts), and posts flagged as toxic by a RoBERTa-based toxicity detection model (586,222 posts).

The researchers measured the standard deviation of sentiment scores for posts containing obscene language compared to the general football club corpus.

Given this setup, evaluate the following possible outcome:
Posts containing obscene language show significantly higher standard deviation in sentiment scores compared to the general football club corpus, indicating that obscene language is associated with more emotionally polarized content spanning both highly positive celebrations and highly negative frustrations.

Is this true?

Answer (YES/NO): NO